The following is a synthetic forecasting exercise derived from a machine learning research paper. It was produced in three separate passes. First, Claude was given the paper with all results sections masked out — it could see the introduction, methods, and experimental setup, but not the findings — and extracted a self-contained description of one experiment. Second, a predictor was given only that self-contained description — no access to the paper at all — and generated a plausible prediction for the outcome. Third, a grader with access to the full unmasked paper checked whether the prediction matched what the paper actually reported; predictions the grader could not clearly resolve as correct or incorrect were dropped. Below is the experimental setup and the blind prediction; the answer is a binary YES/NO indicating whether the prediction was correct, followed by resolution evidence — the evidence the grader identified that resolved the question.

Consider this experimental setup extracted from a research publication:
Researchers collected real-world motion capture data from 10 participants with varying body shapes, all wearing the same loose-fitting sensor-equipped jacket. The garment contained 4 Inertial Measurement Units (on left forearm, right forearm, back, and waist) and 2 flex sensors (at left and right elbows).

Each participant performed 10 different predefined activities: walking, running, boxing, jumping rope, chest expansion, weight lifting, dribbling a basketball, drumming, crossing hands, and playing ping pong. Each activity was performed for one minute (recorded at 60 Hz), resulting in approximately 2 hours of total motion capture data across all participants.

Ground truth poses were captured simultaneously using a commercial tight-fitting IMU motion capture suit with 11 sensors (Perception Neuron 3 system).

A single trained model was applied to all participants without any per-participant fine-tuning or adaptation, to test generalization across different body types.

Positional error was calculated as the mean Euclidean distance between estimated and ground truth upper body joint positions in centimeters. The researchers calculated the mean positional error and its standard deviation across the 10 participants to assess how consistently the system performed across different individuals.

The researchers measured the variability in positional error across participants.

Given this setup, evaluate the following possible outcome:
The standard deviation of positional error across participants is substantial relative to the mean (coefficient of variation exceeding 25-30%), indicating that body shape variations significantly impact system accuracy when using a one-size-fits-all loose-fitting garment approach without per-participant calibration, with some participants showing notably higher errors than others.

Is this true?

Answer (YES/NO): NO